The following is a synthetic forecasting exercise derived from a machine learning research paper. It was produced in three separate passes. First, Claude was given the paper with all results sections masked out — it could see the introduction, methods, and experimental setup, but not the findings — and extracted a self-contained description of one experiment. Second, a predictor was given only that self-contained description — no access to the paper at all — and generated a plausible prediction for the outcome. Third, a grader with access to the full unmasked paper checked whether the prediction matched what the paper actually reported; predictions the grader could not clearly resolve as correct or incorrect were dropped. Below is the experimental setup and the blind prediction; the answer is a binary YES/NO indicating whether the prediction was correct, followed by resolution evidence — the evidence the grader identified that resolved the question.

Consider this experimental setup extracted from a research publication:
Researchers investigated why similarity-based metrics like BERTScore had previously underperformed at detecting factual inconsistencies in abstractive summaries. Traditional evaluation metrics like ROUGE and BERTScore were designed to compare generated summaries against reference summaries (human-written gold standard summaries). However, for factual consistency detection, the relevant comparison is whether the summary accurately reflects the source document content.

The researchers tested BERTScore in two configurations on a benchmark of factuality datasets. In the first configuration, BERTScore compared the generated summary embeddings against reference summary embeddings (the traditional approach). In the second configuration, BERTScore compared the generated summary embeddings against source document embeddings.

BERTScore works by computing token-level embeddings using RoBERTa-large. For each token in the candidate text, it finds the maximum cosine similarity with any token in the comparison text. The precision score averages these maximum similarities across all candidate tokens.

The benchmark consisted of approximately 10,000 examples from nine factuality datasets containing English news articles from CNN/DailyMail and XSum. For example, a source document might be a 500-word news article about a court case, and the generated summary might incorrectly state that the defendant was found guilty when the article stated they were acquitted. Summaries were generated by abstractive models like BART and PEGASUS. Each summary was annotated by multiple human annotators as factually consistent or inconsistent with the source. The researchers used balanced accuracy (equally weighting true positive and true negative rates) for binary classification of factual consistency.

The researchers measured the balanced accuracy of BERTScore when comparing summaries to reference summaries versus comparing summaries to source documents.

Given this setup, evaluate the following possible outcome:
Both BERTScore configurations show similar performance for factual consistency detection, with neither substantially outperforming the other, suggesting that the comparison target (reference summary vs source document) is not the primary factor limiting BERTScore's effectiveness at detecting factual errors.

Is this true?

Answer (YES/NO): NO